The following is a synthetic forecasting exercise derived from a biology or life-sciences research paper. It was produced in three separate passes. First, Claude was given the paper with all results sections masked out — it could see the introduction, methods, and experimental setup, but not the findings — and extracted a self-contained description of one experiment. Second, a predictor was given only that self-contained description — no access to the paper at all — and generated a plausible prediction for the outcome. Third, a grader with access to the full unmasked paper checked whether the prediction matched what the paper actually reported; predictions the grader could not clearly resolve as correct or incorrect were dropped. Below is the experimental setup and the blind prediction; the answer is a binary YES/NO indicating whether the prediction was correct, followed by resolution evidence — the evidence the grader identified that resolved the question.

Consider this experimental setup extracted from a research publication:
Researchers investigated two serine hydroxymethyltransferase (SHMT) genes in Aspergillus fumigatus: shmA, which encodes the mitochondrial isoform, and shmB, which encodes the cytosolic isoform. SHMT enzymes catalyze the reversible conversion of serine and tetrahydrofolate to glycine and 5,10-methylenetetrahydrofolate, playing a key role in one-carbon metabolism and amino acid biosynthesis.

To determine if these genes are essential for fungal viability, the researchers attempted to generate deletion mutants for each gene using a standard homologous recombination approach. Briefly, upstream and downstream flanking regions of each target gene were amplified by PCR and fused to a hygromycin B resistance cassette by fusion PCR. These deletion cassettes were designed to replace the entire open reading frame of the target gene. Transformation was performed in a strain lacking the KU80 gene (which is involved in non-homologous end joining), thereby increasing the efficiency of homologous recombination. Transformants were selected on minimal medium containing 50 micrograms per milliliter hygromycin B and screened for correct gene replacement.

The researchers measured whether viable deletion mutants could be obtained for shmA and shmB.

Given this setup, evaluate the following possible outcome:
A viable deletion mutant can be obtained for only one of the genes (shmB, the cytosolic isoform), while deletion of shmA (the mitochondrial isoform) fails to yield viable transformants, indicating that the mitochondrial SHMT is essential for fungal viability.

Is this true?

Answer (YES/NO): NO